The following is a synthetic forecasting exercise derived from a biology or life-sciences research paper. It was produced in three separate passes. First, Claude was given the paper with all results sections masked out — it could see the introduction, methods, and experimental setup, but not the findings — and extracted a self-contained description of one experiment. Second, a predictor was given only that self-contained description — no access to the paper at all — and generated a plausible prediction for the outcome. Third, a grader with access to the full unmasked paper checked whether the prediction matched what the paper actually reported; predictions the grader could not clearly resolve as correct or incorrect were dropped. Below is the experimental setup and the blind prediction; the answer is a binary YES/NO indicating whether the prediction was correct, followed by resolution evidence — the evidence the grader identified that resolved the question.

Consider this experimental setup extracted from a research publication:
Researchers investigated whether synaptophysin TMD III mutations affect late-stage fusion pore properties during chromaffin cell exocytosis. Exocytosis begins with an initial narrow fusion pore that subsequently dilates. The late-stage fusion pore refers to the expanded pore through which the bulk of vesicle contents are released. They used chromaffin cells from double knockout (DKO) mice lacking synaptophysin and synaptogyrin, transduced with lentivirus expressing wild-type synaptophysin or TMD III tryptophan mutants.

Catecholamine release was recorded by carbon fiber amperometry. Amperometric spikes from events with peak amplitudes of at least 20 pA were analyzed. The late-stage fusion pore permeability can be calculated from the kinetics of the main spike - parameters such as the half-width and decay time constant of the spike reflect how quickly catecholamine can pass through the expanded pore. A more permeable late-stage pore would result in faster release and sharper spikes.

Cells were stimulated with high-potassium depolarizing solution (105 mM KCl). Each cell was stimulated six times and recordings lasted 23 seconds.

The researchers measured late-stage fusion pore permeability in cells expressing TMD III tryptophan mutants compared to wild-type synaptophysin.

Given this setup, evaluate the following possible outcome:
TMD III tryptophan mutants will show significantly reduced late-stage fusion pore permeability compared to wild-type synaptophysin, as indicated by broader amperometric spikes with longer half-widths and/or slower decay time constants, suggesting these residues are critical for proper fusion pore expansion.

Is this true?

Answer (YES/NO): NO